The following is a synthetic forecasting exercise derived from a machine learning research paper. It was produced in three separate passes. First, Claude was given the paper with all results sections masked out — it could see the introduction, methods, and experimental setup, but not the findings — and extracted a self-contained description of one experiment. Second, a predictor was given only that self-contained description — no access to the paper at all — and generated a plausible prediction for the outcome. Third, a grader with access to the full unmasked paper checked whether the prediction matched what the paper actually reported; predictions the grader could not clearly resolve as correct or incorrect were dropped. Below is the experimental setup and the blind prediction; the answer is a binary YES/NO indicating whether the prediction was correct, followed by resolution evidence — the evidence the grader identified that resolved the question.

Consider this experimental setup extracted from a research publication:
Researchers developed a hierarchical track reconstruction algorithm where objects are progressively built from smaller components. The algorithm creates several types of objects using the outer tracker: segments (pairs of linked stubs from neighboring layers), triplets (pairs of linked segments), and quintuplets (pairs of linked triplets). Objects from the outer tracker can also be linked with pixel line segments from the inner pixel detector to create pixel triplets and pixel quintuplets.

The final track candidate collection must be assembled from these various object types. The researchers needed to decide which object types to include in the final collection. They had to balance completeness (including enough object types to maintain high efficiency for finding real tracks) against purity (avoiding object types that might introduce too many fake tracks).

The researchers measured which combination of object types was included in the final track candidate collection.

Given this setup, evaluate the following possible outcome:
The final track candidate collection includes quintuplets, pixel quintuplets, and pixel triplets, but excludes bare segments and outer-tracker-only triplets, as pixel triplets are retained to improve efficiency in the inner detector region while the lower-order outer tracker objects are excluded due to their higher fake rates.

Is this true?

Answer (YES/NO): NO